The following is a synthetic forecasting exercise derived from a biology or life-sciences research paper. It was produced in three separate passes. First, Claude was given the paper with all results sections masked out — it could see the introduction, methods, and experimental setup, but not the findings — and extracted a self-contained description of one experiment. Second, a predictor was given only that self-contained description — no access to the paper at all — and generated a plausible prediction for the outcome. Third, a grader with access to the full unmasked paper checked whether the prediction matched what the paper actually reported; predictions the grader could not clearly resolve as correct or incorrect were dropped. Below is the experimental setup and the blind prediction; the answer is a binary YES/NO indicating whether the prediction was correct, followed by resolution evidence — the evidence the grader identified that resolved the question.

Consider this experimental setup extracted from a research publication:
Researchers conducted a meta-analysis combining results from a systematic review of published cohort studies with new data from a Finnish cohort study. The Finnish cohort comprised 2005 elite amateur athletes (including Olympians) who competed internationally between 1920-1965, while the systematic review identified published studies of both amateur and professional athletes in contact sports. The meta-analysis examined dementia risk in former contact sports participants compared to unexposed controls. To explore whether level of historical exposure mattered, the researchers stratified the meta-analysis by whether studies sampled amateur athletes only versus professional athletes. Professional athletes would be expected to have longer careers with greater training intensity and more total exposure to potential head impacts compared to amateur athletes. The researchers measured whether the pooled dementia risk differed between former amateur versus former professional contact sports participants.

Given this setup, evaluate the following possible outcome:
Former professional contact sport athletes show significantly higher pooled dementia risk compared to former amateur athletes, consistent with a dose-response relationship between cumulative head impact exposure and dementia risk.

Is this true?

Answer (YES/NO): YES